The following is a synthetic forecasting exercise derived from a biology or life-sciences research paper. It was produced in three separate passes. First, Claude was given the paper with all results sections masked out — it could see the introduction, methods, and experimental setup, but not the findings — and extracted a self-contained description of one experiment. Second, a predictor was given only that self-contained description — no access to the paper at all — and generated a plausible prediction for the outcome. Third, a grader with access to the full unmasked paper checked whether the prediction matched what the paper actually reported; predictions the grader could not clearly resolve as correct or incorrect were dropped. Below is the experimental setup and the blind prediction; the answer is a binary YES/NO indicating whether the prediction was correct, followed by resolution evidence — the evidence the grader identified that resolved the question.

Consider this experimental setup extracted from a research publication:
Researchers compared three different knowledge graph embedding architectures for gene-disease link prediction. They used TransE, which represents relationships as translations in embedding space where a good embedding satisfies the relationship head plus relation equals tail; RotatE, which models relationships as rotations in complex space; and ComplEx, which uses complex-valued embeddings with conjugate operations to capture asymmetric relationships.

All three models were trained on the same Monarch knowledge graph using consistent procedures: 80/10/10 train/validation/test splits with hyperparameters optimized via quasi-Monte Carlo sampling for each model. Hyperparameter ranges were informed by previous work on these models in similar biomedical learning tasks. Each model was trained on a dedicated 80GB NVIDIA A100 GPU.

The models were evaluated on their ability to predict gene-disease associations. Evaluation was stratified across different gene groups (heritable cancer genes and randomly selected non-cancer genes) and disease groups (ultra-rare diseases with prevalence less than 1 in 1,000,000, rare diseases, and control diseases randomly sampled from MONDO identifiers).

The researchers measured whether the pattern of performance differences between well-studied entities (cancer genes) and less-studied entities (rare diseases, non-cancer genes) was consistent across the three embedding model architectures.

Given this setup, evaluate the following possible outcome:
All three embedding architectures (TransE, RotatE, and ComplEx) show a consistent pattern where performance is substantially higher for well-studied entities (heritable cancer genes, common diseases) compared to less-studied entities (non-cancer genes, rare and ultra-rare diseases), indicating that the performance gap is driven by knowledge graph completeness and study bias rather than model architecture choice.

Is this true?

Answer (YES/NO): YES